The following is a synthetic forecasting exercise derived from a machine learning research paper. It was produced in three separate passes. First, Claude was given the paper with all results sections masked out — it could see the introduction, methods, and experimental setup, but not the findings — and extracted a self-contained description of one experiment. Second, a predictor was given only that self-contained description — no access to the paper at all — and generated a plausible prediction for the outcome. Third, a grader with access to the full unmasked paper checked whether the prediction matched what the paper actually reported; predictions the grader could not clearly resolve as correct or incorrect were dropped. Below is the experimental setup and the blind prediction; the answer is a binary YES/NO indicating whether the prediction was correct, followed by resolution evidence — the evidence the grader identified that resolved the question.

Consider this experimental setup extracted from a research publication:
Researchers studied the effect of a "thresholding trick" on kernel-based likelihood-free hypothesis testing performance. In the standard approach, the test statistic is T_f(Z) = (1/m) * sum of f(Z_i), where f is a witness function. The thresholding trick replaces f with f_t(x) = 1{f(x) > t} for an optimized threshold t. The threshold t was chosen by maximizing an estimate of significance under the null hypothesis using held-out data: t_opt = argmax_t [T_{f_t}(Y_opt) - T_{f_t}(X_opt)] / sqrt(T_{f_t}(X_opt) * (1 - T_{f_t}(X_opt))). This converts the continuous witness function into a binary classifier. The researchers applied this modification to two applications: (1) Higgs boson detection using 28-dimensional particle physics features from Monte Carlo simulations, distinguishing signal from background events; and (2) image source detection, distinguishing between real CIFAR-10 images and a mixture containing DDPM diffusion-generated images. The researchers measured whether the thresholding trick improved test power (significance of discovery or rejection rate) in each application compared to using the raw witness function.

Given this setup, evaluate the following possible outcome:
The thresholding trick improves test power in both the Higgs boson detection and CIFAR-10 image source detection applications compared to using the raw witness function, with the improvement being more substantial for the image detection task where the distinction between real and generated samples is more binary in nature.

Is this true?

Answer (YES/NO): NO